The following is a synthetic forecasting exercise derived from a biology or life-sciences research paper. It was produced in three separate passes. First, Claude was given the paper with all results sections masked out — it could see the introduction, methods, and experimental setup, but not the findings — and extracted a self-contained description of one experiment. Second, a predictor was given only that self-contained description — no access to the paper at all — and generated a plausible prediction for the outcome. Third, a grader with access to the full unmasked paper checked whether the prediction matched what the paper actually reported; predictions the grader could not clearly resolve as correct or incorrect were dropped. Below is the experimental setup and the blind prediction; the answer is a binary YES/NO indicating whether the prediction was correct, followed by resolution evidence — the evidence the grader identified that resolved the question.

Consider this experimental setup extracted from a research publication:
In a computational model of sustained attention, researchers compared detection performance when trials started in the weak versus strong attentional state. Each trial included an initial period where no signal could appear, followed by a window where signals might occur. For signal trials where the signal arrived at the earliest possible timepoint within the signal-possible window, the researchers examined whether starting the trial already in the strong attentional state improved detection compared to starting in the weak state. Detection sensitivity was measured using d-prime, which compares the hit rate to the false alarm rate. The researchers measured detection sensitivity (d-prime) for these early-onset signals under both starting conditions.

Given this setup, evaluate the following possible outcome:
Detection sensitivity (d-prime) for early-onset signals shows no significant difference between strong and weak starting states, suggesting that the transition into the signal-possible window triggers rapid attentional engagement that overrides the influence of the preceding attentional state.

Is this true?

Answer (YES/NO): NO